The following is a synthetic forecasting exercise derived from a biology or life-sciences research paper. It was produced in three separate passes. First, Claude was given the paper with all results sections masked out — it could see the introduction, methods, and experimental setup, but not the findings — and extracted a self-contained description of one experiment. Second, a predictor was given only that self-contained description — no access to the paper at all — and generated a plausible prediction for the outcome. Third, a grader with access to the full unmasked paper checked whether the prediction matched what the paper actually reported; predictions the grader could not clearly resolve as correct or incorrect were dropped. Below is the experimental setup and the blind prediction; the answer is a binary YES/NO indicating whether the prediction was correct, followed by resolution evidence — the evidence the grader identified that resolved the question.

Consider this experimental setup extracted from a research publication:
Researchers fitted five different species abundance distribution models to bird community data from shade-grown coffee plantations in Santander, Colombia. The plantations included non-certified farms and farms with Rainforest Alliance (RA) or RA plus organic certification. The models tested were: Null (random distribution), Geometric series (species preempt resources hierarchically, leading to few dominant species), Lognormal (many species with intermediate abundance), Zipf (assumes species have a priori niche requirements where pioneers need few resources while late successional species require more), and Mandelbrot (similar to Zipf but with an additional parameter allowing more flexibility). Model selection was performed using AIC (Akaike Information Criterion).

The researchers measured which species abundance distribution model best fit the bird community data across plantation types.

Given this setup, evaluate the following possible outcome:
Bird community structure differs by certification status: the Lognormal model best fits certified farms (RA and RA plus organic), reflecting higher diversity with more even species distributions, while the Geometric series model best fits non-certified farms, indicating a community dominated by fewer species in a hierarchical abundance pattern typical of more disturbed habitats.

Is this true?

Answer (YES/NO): NO